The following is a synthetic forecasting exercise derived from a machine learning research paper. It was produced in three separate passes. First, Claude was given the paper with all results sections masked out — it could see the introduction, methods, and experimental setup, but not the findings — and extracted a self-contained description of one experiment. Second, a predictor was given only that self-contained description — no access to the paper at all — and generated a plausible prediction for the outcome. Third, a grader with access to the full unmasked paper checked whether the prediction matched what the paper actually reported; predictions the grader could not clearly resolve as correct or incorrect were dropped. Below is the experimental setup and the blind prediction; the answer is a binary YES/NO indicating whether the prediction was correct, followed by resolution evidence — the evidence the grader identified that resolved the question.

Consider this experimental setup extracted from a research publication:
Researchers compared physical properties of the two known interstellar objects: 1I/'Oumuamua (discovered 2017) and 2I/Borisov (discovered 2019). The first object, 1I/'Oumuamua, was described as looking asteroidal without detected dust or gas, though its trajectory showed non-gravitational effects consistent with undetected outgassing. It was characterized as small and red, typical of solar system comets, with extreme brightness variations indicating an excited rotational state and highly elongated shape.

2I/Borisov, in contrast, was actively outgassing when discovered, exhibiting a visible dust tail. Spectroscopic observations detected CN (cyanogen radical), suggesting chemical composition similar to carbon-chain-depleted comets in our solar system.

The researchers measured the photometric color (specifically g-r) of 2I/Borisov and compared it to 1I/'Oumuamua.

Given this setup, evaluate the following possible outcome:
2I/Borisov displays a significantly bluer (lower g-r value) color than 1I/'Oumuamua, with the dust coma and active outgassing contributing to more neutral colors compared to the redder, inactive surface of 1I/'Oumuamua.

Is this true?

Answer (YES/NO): NO